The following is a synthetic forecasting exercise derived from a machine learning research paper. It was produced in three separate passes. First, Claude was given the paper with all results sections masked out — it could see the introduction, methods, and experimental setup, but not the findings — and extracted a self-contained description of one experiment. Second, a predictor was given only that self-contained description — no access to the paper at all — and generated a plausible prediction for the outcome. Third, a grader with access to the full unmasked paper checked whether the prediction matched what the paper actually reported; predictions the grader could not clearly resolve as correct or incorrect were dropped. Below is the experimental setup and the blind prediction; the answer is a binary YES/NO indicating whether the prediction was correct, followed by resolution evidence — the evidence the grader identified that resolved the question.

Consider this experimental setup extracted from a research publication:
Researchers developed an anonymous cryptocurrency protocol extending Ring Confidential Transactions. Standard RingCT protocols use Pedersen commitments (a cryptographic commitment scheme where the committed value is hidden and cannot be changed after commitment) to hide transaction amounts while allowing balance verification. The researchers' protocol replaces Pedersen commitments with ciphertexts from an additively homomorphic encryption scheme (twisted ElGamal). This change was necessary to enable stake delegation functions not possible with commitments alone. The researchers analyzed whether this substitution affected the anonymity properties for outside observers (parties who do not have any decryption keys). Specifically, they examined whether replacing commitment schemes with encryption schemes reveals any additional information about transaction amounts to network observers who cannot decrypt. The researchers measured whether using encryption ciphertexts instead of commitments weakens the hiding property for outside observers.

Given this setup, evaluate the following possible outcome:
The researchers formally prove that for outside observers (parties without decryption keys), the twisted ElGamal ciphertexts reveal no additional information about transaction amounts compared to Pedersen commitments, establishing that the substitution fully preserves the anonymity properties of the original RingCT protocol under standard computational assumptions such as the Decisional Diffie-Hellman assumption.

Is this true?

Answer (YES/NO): NO